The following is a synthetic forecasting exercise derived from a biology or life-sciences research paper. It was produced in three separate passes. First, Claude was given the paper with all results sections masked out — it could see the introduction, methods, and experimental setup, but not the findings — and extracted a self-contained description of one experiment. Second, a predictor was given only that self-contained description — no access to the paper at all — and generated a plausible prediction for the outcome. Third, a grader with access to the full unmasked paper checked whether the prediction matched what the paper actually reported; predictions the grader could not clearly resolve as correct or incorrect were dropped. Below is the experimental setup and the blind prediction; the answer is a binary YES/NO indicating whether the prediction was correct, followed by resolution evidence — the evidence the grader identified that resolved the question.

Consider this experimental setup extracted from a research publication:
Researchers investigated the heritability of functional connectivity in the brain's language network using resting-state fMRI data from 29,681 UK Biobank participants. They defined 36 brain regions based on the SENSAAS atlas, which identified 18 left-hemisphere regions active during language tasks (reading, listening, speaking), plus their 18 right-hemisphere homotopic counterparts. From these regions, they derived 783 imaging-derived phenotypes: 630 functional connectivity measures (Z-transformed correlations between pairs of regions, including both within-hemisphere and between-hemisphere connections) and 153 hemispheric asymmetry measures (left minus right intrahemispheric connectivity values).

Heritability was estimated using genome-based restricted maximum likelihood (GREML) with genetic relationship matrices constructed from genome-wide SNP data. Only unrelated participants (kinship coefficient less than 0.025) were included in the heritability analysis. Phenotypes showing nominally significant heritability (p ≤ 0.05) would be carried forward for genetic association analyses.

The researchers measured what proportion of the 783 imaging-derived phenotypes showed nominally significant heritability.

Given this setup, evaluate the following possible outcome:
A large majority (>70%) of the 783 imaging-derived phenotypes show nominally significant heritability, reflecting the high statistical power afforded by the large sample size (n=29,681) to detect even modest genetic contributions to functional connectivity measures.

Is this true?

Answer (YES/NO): YES